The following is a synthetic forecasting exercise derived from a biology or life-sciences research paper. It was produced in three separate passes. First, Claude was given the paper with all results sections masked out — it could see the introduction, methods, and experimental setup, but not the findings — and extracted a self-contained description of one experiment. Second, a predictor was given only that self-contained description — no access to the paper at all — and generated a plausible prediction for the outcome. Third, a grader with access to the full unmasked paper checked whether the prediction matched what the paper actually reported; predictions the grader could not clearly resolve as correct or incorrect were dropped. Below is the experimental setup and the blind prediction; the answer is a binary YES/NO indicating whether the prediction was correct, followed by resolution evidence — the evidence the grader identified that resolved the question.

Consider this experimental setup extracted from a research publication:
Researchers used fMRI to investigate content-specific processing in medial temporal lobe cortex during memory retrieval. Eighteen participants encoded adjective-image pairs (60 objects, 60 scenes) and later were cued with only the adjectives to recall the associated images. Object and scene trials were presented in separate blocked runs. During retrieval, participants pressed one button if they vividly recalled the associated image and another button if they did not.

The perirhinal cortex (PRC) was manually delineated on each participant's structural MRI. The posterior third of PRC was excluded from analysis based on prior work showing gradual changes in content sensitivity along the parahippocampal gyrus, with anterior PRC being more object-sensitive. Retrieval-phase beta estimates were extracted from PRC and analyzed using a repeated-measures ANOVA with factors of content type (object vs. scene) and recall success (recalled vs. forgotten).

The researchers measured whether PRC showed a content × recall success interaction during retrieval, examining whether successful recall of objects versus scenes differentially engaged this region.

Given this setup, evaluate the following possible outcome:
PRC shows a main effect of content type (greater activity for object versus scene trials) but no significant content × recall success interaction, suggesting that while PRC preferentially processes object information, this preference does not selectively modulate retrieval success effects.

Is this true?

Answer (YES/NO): NO